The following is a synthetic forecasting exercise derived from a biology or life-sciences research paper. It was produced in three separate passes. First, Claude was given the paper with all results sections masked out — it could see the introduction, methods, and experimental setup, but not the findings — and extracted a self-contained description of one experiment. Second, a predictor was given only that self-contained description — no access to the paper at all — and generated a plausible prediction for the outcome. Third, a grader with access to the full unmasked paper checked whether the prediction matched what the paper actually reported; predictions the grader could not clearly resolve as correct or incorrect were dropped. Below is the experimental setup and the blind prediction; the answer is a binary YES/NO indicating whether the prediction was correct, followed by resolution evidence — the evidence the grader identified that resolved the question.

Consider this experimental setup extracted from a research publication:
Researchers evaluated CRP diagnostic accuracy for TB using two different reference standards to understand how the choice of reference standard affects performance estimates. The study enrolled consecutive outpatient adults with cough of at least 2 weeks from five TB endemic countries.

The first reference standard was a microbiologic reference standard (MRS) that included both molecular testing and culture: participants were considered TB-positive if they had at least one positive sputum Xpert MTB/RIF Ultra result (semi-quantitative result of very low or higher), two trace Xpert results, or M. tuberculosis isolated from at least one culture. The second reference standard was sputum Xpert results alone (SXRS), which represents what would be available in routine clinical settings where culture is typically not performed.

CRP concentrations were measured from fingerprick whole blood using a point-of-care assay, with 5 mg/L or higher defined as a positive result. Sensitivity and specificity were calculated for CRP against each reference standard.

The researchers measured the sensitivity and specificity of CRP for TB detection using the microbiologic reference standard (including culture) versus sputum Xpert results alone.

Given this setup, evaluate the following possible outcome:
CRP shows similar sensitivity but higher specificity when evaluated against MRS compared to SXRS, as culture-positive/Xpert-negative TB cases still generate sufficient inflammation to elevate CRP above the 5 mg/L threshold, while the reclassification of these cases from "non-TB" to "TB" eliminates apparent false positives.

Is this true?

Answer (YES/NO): NO